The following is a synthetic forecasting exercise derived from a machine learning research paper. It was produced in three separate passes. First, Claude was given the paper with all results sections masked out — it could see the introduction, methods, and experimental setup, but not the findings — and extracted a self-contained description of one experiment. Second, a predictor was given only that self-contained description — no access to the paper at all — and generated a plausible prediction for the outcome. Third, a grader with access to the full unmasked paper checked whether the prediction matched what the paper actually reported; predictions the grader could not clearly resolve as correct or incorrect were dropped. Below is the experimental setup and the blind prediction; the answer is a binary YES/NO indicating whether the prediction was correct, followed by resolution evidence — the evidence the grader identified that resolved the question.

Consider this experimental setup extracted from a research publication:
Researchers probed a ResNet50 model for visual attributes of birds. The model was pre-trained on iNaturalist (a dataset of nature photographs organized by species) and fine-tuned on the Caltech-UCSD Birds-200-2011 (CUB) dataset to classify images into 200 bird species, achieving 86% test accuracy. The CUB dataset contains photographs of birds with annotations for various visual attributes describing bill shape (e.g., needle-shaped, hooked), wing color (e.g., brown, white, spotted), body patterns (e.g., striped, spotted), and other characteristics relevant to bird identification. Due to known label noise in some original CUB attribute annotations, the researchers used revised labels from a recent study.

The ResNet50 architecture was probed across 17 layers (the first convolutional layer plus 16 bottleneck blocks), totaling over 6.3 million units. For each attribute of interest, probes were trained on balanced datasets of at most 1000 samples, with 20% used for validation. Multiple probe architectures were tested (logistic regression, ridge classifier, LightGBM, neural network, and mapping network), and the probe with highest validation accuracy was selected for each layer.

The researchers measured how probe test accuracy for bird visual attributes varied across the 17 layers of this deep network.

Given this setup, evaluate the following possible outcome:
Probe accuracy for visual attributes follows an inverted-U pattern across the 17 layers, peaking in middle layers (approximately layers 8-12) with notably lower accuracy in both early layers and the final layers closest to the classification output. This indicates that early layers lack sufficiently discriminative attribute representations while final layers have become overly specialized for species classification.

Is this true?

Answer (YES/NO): NO